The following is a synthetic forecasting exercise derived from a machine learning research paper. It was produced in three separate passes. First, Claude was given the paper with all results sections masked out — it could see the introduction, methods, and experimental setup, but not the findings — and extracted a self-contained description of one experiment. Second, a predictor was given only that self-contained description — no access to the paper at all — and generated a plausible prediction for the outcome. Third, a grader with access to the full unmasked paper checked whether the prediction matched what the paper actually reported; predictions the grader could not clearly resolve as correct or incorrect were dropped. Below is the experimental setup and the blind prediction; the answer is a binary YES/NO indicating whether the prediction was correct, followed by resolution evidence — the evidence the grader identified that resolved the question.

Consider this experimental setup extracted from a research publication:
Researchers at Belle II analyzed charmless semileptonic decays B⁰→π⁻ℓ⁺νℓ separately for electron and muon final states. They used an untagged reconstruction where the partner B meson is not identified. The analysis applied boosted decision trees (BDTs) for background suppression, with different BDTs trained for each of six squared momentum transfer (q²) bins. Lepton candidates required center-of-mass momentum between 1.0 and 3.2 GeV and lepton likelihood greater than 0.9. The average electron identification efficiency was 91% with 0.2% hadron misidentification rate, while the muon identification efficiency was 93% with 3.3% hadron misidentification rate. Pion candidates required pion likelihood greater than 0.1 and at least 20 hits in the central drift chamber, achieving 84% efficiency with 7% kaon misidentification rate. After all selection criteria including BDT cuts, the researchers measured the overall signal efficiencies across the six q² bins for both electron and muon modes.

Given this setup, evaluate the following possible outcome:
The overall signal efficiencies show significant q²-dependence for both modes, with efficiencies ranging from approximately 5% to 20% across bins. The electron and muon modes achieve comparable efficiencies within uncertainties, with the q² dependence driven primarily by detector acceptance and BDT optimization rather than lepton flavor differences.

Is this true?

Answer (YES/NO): NO